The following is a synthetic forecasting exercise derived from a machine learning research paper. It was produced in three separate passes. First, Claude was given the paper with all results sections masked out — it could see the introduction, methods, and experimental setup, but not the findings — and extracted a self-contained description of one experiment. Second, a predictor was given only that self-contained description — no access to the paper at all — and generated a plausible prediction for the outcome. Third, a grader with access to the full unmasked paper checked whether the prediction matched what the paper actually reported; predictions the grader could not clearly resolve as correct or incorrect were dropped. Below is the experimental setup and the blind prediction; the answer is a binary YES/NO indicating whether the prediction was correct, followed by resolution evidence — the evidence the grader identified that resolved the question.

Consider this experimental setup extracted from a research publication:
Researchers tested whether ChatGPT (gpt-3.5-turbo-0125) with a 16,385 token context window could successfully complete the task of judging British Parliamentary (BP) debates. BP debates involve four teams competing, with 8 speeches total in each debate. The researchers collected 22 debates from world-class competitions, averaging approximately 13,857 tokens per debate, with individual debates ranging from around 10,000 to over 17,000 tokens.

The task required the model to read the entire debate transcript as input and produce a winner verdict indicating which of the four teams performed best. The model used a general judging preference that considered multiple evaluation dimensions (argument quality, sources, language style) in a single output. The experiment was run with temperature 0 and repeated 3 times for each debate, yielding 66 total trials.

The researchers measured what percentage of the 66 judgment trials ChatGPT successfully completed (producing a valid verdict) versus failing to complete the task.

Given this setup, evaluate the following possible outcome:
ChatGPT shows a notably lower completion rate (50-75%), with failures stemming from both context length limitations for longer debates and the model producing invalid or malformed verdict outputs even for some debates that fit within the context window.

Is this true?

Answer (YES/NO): NO